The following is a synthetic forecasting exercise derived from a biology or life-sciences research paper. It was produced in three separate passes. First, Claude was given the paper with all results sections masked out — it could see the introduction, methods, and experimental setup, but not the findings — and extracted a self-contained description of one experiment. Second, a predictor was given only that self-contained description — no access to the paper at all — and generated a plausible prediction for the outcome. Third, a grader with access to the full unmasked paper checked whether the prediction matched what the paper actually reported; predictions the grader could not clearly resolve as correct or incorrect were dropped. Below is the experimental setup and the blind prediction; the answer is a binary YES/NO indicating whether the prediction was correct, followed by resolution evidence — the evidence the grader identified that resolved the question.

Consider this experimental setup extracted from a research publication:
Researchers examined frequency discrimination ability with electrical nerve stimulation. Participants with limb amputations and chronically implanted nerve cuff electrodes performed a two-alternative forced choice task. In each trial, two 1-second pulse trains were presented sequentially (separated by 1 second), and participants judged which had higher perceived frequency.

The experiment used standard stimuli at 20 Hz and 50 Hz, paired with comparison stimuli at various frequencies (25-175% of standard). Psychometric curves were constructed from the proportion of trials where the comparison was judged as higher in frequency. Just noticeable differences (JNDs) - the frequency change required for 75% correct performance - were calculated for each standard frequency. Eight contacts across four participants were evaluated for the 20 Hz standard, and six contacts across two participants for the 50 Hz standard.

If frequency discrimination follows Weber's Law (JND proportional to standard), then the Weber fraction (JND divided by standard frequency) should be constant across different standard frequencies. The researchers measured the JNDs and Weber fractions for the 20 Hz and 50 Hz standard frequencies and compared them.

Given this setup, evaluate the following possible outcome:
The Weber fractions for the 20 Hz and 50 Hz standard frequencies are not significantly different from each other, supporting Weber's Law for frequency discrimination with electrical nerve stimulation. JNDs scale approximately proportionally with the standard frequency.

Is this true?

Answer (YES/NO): YES